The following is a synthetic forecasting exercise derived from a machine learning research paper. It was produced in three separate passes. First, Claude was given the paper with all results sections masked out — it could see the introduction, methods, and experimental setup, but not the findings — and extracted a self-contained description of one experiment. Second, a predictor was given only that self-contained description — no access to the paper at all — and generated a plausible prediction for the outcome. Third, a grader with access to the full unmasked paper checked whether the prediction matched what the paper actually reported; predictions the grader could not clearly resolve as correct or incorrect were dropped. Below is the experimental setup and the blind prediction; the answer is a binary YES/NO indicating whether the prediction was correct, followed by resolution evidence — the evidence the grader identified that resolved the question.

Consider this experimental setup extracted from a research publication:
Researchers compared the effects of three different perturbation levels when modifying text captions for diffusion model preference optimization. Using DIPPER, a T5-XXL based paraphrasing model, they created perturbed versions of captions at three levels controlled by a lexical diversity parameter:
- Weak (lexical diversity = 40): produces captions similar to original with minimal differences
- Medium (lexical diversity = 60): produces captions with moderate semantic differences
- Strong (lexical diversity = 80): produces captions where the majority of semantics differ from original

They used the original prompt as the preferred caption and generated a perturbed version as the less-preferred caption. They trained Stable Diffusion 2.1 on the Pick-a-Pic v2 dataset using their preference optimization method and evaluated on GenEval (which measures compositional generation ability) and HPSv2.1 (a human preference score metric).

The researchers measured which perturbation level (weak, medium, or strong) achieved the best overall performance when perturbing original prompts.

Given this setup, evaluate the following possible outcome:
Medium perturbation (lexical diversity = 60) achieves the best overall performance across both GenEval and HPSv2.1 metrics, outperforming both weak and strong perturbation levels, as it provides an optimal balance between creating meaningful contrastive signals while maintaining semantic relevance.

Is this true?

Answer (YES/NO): NO